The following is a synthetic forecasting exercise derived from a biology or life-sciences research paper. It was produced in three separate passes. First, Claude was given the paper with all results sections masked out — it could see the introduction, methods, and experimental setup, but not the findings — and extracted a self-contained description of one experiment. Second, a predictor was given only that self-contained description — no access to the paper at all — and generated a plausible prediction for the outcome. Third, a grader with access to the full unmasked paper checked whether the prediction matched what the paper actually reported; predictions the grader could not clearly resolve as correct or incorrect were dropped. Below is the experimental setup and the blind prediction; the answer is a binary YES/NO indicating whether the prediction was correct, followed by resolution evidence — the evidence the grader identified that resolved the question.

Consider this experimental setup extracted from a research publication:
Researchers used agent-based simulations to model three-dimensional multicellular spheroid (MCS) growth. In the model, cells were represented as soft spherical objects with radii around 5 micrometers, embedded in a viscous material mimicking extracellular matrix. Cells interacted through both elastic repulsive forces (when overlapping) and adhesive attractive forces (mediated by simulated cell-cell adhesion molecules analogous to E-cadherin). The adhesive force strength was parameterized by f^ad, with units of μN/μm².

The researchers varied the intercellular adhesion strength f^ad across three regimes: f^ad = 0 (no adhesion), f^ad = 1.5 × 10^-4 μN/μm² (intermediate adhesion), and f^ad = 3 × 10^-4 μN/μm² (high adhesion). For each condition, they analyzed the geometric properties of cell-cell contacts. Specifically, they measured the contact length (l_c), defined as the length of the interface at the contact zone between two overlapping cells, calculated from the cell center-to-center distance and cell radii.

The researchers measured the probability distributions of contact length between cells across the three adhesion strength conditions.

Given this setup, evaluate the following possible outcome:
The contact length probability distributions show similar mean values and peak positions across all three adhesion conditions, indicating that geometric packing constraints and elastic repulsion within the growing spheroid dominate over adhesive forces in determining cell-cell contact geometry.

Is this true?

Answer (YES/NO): NO